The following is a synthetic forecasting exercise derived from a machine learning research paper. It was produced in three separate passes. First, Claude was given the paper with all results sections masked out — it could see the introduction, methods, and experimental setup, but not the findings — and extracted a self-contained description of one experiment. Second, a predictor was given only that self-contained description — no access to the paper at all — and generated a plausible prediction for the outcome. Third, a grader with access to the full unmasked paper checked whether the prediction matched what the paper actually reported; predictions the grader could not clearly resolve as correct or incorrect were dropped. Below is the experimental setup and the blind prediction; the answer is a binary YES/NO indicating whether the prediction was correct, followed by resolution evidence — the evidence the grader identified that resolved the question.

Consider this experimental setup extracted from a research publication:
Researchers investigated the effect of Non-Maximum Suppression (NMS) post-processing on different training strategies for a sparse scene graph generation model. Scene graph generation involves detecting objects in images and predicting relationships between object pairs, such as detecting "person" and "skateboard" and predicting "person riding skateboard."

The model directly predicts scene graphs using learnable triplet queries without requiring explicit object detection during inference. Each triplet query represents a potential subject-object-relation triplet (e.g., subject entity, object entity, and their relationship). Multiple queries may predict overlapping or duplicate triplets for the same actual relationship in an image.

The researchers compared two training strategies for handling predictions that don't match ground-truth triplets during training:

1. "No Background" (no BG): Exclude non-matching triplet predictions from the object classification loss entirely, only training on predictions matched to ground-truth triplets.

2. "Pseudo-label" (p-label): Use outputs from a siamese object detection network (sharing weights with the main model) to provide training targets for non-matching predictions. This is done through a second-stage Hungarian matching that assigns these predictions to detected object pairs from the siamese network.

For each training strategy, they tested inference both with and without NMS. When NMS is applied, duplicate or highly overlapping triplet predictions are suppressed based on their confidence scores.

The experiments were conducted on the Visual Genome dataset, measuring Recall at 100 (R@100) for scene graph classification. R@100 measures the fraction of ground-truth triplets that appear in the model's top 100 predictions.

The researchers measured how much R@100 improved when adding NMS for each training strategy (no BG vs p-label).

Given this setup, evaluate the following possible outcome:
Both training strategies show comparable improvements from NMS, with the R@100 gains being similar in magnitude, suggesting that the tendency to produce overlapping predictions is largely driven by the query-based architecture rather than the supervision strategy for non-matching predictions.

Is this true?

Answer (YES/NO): NO